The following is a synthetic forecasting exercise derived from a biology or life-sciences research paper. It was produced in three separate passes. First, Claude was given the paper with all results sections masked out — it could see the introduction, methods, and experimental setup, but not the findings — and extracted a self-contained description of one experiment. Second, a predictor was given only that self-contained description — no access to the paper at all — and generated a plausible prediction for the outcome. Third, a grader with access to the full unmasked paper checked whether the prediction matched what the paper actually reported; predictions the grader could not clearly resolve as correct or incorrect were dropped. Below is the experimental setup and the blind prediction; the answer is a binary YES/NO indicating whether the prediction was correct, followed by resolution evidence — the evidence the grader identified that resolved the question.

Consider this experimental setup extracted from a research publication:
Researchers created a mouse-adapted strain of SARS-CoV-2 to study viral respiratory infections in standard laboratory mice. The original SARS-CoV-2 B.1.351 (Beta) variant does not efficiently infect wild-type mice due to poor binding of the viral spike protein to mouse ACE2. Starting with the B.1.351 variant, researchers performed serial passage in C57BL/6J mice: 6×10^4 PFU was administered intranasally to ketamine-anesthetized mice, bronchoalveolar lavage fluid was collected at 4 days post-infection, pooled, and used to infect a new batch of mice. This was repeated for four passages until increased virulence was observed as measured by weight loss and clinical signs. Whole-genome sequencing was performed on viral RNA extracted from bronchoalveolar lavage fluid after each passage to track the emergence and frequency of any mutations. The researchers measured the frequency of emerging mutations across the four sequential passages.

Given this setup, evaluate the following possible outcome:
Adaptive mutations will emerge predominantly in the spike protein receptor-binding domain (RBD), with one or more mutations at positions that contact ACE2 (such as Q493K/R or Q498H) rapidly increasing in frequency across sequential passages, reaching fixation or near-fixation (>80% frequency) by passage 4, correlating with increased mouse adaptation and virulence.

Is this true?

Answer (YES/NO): NO